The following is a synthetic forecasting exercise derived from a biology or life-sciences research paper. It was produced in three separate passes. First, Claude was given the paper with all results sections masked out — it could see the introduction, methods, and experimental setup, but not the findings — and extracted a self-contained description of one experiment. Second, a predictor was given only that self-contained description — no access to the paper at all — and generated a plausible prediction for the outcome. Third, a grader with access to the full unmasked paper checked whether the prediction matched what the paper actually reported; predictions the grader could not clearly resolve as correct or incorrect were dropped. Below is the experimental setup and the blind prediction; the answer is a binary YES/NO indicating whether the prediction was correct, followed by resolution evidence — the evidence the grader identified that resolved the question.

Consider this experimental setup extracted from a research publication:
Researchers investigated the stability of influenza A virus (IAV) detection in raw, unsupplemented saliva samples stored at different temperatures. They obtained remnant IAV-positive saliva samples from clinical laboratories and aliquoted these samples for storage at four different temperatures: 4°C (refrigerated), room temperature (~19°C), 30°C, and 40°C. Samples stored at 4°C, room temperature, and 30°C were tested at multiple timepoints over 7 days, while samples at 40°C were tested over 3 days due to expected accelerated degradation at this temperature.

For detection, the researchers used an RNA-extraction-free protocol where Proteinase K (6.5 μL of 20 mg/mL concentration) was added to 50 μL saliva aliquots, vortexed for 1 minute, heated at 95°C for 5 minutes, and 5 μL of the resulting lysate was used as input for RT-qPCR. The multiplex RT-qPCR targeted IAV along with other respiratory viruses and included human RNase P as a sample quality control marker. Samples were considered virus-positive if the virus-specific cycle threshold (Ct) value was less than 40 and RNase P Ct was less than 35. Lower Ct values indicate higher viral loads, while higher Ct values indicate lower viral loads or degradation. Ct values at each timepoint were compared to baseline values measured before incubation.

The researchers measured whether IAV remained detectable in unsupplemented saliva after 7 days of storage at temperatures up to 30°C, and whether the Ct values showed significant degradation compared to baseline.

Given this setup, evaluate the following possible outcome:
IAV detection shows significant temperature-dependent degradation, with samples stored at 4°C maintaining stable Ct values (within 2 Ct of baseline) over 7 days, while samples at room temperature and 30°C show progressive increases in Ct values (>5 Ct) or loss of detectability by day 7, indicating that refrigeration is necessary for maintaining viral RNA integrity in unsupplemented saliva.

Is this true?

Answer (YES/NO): NO